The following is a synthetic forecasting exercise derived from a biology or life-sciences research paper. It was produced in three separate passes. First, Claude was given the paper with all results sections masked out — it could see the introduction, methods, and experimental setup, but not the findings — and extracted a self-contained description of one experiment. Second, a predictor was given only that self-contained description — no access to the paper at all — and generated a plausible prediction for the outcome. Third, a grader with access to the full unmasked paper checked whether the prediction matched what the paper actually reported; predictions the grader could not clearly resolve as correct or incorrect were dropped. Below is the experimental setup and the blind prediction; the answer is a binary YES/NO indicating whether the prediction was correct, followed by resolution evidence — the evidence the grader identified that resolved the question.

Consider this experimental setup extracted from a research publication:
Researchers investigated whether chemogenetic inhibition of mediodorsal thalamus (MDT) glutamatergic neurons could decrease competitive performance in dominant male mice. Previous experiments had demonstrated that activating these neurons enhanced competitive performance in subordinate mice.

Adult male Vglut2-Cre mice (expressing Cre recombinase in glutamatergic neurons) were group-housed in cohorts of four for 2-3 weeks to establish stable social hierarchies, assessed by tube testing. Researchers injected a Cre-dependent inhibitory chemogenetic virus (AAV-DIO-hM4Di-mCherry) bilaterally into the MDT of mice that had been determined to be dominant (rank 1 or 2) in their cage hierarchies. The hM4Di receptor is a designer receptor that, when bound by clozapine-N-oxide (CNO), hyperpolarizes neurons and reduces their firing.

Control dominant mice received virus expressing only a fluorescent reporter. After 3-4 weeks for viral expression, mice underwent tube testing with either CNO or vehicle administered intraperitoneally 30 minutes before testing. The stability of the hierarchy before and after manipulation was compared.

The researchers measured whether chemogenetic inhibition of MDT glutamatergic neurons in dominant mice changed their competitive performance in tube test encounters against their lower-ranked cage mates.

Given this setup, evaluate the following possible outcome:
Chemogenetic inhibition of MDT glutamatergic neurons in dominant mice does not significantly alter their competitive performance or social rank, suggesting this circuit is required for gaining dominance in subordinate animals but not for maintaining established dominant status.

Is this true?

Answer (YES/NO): YES